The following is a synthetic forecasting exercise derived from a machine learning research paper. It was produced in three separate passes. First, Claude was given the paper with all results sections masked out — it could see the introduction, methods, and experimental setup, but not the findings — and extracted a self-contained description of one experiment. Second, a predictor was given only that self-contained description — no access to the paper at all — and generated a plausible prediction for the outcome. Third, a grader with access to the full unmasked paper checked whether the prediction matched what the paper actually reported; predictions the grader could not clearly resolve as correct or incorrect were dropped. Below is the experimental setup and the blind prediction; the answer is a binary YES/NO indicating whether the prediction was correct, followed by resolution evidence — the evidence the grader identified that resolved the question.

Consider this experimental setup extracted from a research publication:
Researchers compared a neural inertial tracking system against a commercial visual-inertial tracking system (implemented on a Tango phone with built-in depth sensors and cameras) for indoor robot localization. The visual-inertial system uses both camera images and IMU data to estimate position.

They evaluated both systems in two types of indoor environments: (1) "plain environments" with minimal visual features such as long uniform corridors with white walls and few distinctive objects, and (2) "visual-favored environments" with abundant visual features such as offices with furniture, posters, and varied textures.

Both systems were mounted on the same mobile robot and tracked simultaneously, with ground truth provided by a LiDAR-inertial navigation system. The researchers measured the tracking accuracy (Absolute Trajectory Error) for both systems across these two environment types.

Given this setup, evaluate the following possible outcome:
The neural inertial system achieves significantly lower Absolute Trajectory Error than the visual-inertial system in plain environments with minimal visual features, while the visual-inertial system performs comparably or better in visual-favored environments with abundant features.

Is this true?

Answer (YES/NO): YES